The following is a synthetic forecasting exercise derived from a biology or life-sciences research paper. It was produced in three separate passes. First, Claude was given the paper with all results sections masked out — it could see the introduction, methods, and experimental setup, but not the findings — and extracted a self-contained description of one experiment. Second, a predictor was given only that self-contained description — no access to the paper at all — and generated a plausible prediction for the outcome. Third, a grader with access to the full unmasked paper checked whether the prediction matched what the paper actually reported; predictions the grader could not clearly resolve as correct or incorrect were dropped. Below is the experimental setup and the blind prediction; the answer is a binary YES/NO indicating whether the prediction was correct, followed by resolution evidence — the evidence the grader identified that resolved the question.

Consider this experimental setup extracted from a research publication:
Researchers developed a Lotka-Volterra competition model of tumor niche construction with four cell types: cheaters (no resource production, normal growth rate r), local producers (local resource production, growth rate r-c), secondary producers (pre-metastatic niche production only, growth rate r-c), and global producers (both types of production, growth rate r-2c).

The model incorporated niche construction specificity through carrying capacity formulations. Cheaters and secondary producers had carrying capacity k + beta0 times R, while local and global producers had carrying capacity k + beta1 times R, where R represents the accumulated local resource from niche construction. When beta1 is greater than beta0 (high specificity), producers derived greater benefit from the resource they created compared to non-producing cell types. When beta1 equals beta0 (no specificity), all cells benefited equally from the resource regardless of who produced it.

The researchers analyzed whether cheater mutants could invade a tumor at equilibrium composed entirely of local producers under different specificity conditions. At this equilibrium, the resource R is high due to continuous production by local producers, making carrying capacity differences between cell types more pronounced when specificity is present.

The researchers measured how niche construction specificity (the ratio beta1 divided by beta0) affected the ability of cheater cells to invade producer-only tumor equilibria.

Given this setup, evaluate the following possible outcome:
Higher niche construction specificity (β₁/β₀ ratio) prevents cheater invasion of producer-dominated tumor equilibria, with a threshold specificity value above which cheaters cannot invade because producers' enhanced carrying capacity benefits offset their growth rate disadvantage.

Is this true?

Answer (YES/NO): YES